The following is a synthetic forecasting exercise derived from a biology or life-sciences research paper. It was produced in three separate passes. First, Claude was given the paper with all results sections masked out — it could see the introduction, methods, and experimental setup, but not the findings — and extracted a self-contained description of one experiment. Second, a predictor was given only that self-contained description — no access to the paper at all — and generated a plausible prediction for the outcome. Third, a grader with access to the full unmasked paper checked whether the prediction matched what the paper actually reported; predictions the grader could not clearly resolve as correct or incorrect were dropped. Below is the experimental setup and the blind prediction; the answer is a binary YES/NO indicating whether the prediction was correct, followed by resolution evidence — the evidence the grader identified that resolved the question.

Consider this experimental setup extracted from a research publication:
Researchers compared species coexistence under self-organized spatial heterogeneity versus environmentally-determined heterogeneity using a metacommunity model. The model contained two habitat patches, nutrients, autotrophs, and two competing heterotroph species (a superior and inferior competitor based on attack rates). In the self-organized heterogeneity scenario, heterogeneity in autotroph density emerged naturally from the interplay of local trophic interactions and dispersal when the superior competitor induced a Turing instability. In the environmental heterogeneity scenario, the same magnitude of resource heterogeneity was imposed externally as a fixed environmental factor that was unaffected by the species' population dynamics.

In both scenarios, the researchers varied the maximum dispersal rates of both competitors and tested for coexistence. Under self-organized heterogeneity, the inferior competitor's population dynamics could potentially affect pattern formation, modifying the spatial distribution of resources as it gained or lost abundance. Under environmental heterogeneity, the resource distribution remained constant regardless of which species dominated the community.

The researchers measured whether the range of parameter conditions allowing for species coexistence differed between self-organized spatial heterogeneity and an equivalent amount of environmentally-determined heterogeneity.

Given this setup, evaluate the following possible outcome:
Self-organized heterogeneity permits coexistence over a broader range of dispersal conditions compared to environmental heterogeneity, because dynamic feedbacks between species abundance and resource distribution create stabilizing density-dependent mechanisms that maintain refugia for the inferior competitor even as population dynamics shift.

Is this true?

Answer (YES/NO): NO